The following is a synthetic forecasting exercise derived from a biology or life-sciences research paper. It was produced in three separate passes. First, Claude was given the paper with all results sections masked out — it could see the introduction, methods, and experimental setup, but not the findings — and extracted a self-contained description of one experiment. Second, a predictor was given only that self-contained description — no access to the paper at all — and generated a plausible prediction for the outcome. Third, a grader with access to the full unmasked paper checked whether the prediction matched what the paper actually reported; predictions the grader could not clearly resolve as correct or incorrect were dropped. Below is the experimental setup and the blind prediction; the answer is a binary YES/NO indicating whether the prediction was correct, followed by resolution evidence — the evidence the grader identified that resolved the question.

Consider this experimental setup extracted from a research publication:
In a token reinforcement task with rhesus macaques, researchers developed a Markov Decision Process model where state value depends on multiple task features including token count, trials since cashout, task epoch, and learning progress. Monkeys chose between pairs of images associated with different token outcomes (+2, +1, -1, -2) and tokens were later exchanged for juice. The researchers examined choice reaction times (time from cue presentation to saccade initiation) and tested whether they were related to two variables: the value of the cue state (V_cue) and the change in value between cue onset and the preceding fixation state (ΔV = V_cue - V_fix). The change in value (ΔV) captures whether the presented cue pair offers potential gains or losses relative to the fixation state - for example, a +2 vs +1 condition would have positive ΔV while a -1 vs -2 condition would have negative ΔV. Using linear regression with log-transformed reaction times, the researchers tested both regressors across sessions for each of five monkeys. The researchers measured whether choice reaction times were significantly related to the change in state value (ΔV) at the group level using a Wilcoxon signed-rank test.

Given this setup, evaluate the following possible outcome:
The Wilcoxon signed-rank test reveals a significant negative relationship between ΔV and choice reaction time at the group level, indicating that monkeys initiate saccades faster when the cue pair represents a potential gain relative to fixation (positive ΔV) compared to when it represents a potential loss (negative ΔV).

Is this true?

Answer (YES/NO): YES